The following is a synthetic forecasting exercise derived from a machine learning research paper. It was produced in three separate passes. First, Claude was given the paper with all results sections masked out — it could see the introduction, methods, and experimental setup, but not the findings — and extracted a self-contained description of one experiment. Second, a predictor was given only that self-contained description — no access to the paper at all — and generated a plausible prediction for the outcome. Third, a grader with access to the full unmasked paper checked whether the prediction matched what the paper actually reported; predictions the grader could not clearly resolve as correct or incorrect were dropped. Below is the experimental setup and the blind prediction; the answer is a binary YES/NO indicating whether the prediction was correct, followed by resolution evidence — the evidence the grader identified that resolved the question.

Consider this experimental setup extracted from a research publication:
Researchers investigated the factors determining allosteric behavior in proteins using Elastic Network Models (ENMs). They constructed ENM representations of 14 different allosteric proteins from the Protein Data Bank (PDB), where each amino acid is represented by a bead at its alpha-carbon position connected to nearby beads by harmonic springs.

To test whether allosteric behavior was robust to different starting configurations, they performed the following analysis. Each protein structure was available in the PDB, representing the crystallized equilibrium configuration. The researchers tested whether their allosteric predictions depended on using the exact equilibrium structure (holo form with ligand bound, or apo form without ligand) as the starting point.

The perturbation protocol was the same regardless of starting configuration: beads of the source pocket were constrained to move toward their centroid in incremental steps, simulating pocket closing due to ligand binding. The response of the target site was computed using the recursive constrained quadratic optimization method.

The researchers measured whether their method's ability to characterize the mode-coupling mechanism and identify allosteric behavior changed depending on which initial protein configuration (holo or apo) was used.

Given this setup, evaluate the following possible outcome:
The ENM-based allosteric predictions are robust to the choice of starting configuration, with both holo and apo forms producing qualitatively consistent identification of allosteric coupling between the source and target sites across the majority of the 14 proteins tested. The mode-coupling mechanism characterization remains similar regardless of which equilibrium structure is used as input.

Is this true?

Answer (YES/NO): YES